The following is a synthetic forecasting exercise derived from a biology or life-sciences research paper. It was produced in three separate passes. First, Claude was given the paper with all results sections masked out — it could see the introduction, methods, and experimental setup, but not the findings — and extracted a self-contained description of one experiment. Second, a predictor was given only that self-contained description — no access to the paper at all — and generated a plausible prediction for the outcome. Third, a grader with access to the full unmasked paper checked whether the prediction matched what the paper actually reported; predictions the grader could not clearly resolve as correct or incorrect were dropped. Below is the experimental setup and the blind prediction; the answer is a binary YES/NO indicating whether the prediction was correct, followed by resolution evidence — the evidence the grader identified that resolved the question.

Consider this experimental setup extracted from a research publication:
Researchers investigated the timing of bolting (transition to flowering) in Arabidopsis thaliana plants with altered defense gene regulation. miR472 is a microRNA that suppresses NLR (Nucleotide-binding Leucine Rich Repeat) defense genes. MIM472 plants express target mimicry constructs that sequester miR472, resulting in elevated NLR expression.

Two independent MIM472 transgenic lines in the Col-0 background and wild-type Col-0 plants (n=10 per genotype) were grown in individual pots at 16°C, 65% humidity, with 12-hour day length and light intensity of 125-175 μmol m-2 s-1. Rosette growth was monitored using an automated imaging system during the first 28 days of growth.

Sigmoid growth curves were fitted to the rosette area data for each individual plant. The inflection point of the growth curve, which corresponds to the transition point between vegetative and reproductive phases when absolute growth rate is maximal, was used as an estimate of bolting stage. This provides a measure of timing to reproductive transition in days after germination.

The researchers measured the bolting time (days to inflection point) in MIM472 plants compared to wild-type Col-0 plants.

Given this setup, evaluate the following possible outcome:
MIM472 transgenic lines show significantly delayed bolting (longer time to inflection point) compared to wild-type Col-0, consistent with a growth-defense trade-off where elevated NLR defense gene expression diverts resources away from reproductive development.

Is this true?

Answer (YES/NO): NO